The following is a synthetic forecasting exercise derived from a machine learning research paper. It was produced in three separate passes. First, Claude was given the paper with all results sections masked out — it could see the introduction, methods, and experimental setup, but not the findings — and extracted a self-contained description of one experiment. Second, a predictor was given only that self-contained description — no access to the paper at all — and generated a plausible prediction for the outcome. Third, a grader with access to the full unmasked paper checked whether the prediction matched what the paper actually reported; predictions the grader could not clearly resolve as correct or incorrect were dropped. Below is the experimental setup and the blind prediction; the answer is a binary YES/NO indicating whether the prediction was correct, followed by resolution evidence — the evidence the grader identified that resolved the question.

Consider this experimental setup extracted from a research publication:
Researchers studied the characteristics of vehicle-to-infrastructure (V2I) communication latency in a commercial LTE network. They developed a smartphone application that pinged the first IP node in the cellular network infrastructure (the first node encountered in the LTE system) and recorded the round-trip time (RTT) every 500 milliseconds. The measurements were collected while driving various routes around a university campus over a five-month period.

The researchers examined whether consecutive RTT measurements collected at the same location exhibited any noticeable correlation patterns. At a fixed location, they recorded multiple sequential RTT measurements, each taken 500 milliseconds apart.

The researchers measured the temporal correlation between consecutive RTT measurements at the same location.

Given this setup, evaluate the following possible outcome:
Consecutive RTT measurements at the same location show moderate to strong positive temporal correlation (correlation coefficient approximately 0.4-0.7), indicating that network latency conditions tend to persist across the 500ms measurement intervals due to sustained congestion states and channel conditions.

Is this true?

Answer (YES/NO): NO